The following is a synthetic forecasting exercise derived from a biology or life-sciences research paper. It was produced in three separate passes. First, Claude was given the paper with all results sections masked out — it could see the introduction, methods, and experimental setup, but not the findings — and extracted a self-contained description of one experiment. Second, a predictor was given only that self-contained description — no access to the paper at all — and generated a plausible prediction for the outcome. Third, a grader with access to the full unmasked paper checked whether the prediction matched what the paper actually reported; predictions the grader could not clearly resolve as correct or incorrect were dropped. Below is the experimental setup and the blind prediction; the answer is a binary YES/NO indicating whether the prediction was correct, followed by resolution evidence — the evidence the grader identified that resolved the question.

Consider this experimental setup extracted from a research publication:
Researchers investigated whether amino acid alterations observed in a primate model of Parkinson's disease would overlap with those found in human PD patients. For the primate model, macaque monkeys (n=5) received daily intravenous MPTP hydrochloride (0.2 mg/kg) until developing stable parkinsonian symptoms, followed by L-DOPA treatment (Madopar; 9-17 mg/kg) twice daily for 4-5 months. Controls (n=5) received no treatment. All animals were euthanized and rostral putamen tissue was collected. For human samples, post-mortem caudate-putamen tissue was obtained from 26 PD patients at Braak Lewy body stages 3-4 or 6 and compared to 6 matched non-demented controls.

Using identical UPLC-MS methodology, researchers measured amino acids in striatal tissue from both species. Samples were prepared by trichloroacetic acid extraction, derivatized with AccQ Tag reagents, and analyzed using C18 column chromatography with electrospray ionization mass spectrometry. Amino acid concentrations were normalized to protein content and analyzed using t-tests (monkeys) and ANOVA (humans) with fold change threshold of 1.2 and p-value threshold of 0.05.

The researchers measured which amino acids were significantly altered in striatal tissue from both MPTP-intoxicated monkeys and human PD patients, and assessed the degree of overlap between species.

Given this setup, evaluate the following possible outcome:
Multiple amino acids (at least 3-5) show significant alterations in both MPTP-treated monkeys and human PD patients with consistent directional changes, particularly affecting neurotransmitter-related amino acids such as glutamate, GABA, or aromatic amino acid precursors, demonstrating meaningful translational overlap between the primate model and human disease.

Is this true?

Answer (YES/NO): NO